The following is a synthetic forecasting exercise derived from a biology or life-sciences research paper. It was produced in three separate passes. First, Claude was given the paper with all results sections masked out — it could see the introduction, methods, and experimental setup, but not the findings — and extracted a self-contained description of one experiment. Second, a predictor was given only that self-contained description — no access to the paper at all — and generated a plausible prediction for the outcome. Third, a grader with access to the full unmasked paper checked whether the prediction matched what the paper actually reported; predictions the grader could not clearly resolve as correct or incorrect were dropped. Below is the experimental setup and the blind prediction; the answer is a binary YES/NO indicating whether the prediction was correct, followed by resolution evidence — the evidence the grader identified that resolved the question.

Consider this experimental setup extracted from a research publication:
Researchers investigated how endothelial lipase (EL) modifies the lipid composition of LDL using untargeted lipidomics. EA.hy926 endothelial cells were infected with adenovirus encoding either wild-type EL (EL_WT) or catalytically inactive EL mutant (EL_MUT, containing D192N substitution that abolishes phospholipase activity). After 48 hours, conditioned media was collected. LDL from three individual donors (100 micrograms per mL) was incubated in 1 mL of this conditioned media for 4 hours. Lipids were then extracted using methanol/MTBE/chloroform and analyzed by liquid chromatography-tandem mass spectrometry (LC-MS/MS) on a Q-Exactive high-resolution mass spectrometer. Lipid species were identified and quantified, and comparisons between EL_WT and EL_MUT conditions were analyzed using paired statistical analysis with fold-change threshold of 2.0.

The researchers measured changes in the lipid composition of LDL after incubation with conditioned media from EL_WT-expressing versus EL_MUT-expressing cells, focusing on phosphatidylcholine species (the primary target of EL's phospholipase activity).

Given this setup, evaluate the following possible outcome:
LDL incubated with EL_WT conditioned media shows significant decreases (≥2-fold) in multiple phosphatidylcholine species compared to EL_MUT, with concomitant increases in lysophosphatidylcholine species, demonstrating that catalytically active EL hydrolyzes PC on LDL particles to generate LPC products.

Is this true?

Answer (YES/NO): NO